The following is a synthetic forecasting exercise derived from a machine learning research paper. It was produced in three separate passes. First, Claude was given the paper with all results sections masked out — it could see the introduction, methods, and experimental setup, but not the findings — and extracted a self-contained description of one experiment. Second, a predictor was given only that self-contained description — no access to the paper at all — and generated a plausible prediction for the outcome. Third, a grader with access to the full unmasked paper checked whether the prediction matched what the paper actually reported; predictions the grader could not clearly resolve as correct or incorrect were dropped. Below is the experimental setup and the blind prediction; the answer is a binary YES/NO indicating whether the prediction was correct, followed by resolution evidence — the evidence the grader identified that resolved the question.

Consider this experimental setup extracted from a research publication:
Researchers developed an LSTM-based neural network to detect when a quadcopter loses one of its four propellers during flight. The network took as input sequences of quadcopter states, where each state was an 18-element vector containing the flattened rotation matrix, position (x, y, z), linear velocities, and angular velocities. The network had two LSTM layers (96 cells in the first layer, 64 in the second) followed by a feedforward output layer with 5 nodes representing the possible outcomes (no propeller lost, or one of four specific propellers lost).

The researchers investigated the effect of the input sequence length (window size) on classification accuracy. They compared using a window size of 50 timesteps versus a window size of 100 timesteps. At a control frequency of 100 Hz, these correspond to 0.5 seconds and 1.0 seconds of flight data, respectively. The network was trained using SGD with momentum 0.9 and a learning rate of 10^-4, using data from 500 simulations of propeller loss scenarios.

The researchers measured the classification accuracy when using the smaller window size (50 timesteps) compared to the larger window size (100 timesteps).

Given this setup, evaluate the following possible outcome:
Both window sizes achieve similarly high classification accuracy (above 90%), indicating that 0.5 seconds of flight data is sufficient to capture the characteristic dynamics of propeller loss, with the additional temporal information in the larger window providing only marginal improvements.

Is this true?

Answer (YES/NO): NO